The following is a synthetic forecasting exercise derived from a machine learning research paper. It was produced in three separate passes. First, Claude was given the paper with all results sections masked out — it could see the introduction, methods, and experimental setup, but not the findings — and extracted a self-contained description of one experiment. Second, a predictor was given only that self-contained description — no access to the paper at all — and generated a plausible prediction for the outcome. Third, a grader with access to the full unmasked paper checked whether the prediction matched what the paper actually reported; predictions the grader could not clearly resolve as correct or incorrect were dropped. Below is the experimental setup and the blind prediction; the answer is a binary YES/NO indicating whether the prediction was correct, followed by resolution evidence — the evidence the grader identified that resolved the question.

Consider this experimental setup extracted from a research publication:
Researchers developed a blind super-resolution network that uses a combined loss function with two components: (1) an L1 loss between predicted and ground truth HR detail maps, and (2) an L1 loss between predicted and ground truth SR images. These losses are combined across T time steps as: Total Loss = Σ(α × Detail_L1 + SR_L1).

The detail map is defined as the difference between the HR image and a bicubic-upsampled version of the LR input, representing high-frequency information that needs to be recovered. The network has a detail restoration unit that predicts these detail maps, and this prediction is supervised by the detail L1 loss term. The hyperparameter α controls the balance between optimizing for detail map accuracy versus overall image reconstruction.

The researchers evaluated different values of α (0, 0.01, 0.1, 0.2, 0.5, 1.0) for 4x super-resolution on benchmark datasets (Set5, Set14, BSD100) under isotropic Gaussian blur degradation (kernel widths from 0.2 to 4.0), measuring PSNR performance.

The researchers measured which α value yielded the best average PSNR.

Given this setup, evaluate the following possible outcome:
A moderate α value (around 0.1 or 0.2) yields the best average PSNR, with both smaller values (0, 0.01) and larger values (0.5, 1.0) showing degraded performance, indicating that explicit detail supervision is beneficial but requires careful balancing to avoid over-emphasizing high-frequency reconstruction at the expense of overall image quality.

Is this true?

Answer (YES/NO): NO